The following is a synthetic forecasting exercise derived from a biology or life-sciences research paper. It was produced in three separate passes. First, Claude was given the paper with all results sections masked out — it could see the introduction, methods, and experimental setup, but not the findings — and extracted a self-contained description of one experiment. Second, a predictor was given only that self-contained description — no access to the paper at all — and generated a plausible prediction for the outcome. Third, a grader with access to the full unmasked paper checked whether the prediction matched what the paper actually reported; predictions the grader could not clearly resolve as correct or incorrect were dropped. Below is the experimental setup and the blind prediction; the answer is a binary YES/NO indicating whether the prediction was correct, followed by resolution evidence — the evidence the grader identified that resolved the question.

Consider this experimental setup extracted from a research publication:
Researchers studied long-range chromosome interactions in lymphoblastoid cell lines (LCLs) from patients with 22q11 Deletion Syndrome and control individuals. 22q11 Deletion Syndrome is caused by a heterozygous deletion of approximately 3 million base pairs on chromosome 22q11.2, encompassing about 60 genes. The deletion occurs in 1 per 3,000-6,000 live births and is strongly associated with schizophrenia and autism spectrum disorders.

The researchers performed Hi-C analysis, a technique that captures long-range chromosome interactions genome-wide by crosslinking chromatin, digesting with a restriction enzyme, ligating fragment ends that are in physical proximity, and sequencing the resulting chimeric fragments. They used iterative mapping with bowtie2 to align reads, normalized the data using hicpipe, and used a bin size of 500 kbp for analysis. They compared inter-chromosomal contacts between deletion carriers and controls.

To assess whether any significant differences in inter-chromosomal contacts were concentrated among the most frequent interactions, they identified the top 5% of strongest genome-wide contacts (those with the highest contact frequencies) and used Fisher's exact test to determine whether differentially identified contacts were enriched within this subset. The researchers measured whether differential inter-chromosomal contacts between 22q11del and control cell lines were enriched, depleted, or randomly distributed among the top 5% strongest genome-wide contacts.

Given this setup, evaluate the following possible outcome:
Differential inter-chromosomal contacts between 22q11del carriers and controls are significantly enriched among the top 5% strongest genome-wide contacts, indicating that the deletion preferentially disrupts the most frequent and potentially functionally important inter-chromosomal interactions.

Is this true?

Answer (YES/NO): YES